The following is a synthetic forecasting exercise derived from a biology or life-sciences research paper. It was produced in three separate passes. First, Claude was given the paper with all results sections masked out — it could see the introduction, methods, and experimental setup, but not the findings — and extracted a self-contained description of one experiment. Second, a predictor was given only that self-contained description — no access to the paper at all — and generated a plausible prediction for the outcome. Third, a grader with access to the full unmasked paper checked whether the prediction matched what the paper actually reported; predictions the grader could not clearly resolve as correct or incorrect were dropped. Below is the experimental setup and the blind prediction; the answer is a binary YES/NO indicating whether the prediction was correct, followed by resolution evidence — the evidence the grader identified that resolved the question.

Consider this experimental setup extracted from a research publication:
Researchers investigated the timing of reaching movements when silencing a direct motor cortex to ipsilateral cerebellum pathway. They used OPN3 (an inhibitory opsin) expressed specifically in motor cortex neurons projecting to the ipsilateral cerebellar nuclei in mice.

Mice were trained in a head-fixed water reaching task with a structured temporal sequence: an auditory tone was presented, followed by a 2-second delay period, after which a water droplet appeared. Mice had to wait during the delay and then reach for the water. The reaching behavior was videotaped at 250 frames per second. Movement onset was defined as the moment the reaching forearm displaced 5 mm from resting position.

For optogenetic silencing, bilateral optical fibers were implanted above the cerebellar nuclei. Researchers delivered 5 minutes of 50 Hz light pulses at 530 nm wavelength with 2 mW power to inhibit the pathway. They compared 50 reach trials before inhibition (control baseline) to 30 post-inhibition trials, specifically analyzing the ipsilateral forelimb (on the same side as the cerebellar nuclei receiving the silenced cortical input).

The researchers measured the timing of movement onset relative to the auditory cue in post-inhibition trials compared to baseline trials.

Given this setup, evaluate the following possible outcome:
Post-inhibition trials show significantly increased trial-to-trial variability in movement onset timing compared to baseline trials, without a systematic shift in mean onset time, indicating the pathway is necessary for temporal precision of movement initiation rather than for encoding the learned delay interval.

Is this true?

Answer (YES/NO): NO